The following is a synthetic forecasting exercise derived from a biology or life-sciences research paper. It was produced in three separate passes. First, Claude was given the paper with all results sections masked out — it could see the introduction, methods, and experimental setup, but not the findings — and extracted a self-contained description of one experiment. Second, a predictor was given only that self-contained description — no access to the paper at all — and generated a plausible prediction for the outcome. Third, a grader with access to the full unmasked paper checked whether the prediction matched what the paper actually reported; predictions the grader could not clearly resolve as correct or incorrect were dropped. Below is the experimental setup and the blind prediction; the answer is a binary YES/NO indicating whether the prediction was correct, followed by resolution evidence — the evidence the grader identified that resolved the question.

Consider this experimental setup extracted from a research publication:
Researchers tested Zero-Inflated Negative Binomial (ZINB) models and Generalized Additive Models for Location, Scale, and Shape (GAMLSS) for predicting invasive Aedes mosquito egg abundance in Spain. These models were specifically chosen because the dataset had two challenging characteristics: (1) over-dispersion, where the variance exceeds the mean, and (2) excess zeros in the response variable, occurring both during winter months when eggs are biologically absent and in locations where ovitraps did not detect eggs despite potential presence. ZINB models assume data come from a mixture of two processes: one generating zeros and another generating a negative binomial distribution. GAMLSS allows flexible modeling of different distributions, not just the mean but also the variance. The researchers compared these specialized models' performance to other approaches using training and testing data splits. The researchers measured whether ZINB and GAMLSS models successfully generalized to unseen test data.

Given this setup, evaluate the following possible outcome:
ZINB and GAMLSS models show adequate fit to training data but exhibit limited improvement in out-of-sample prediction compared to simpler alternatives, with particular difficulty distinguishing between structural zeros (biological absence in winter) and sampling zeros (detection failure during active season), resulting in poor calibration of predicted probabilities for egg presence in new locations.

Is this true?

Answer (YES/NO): NO